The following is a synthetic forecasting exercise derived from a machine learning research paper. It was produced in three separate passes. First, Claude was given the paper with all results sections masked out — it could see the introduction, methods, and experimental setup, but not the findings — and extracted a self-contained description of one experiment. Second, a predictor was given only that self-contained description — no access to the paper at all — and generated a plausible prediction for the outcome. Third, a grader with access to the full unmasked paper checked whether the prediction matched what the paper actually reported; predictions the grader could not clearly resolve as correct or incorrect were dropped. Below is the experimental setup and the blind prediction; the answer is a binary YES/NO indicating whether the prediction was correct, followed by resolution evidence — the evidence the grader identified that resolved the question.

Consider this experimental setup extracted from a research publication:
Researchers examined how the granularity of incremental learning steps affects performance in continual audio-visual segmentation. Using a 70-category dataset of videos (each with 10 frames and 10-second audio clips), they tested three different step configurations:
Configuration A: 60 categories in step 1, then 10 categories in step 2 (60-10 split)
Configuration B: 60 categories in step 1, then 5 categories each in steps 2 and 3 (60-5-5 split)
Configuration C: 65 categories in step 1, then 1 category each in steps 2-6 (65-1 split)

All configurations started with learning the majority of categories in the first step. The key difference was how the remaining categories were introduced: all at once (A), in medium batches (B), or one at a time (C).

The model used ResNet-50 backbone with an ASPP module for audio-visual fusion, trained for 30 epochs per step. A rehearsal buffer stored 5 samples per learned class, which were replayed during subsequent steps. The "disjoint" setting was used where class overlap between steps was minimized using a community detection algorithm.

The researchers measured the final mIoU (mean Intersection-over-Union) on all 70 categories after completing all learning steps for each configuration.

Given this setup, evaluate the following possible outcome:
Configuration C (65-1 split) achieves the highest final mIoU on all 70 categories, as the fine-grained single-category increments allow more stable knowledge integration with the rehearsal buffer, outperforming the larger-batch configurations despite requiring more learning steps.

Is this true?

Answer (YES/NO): NO